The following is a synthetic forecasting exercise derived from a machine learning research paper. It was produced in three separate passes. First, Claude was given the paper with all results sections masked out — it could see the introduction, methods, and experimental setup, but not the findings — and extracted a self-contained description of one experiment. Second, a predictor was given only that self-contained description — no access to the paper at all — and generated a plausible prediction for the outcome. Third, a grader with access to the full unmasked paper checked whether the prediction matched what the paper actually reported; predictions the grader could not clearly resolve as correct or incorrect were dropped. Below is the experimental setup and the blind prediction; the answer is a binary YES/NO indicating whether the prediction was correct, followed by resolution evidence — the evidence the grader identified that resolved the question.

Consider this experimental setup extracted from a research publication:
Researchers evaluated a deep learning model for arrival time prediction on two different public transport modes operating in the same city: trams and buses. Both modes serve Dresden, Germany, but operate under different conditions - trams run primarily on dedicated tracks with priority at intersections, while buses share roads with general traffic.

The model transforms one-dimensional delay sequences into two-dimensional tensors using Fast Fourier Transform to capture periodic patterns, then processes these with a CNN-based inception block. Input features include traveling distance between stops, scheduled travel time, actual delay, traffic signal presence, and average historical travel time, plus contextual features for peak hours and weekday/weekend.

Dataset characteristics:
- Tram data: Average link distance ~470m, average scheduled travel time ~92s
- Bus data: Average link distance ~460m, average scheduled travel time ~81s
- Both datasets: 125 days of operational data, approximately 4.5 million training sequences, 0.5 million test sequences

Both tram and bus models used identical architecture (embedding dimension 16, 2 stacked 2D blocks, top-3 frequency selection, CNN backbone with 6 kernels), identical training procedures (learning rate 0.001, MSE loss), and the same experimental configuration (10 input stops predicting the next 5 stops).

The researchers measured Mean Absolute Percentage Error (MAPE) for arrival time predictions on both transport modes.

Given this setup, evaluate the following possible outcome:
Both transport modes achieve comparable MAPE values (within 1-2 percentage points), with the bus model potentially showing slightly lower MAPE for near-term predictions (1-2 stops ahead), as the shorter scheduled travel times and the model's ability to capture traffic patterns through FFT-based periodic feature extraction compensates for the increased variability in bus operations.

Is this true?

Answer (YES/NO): NO